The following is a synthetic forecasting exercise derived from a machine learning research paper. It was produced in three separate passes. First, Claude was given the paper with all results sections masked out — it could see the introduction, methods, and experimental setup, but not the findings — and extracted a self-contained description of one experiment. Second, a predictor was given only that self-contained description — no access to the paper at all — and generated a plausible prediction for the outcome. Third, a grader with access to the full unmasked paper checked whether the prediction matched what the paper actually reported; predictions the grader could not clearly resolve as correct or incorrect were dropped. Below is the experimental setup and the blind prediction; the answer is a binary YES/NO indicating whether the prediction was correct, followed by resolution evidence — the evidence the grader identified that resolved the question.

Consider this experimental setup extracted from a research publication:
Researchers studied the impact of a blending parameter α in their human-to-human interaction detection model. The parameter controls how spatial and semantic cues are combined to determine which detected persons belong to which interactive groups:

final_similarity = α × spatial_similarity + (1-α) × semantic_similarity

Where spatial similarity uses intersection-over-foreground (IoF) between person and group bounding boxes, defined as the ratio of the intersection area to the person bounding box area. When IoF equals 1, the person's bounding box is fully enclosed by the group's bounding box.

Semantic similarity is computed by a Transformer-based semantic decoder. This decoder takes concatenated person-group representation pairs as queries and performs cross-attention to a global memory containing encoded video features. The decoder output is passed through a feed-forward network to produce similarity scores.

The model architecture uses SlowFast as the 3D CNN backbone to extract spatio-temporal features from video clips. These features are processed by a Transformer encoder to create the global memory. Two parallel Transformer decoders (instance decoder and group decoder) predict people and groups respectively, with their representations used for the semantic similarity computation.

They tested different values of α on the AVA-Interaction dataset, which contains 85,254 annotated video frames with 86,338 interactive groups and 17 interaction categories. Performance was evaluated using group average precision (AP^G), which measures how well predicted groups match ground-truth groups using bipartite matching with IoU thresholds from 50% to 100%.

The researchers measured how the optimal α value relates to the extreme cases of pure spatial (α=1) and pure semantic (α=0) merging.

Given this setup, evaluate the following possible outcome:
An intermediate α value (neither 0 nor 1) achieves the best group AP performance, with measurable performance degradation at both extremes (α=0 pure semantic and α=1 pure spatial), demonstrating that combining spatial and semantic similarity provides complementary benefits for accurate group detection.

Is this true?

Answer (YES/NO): YES